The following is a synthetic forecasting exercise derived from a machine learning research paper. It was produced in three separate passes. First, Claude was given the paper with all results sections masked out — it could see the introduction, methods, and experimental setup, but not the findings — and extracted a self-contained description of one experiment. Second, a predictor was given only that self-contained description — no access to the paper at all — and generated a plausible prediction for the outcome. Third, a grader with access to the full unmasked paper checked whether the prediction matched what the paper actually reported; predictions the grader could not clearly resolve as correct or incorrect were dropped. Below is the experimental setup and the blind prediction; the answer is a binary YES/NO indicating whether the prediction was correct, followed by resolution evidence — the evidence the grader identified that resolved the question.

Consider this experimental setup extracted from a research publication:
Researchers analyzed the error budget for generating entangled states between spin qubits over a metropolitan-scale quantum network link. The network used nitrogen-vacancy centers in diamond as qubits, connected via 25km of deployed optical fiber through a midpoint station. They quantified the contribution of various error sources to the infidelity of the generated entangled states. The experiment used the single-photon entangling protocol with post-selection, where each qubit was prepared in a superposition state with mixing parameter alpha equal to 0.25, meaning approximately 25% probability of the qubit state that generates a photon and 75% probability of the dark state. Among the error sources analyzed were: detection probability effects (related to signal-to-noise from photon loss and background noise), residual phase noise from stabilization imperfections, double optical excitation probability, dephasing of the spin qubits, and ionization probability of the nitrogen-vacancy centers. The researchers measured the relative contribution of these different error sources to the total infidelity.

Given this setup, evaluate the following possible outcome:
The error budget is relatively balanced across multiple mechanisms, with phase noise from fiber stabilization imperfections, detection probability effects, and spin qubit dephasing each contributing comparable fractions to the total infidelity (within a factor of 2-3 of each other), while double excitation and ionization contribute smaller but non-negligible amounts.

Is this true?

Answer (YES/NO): NO